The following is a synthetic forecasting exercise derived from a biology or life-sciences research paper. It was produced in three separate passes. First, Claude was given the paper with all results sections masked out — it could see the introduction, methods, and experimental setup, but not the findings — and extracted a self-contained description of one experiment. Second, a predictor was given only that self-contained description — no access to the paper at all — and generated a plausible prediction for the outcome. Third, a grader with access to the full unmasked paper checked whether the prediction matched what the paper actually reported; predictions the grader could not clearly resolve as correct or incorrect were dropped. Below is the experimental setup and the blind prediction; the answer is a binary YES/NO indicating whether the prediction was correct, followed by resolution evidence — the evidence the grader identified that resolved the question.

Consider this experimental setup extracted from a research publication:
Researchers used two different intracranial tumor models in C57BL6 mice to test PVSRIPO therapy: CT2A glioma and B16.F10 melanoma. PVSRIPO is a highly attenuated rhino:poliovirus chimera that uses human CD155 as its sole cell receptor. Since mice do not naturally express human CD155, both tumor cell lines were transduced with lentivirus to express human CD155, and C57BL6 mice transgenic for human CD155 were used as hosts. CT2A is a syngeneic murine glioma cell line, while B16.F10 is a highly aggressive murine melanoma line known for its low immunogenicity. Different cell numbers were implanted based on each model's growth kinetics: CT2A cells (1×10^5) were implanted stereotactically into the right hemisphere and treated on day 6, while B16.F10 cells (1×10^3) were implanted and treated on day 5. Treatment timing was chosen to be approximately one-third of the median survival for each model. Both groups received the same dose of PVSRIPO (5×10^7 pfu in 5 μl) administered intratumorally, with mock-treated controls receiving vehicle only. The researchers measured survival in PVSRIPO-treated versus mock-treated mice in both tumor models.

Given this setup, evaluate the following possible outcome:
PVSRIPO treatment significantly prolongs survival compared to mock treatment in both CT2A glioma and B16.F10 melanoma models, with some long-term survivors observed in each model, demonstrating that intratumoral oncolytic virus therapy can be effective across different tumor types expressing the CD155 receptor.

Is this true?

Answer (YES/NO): NO